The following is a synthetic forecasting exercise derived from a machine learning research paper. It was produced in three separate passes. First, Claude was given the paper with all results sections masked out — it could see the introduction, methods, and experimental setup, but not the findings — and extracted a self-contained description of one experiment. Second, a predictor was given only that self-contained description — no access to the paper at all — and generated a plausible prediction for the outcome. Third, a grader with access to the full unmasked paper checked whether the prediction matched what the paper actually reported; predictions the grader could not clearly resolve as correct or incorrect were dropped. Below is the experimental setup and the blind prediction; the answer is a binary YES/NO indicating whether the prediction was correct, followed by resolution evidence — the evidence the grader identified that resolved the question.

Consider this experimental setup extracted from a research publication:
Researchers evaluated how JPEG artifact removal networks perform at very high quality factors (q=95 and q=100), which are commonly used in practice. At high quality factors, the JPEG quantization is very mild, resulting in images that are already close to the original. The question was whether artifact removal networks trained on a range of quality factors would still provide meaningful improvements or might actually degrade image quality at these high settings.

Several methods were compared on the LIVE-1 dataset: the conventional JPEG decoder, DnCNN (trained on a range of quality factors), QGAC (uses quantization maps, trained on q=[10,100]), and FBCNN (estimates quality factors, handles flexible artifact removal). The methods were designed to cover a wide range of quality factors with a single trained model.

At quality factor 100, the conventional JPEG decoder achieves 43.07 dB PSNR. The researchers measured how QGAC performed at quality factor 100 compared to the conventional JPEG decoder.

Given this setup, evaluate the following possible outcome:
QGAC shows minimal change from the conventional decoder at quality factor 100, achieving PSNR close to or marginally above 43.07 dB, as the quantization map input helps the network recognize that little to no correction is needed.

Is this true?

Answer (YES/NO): NO